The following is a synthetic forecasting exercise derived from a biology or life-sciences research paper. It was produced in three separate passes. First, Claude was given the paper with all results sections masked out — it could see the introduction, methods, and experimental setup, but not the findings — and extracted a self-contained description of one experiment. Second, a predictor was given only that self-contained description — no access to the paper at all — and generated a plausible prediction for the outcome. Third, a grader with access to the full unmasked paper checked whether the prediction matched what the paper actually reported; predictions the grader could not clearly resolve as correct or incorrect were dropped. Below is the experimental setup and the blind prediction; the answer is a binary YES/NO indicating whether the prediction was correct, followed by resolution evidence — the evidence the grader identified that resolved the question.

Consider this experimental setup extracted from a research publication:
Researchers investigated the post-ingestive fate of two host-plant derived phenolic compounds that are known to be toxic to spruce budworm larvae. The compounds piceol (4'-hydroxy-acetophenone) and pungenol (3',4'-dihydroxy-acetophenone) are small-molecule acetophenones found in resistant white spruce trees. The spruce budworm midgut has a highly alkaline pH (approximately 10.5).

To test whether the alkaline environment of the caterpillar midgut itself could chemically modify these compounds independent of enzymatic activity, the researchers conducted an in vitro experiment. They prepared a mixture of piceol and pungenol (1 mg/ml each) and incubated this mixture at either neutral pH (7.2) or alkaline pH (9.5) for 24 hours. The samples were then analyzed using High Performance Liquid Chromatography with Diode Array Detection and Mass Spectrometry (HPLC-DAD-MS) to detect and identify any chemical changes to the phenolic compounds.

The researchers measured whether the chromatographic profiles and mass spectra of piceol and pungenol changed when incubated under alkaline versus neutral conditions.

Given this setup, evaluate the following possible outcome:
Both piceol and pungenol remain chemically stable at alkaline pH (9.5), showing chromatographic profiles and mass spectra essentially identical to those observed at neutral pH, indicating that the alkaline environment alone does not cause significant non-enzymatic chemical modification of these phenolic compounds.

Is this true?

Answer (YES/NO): NO